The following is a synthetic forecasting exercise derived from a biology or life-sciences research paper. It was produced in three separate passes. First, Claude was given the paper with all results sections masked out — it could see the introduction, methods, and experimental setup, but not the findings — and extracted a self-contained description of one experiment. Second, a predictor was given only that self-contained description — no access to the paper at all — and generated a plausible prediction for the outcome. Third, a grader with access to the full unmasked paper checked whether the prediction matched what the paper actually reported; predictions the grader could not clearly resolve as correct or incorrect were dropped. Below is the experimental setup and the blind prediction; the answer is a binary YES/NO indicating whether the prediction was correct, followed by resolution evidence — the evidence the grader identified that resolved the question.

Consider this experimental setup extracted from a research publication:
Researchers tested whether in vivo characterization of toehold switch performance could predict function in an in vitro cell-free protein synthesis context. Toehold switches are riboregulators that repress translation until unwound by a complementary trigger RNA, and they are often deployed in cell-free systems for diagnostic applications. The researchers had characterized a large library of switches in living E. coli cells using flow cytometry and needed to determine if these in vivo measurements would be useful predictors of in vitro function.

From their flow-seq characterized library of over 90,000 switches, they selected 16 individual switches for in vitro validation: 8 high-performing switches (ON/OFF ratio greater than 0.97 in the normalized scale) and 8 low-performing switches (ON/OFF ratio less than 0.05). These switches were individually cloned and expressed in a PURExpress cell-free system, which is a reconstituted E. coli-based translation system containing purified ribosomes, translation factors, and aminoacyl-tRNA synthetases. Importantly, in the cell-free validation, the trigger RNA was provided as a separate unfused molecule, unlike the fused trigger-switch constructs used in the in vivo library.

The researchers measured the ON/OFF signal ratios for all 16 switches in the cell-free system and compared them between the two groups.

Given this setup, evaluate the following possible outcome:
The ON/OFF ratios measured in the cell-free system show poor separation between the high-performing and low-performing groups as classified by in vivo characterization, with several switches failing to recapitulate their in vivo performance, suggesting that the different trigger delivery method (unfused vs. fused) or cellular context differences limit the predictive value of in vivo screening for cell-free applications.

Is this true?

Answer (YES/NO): NO